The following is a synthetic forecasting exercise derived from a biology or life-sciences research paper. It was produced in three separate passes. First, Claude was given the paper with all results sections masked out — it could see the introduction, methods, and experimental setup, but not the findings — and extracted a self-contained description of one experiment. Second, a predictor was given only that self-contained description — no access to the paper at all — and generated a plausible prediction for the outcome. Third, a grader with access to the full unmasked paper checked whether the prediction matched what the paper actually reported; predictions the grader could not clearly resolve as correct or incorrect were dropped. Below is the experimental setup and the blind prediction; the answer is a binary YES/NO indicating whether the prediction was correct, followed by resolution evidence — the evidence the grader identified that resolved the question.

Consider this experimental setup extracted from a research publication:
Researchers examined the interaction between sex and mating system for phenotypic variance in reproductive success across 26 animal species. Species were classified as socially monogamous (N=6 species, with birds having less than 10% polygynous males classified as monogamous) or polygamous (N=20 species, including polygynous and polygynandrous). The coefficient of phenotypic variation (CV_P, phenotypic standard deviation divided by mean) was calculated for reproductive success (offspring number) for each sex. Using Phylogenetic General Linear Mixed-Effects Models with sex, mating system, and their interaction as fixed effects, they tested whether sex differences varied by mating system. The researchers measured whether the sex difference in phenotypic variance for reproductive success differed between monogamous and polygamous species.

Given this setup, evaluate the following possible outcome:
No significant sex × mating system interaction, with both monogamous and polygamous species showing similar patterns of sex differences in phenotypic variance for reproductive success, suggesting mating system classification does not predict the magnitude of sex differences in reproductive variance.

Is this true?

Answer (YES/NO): NO